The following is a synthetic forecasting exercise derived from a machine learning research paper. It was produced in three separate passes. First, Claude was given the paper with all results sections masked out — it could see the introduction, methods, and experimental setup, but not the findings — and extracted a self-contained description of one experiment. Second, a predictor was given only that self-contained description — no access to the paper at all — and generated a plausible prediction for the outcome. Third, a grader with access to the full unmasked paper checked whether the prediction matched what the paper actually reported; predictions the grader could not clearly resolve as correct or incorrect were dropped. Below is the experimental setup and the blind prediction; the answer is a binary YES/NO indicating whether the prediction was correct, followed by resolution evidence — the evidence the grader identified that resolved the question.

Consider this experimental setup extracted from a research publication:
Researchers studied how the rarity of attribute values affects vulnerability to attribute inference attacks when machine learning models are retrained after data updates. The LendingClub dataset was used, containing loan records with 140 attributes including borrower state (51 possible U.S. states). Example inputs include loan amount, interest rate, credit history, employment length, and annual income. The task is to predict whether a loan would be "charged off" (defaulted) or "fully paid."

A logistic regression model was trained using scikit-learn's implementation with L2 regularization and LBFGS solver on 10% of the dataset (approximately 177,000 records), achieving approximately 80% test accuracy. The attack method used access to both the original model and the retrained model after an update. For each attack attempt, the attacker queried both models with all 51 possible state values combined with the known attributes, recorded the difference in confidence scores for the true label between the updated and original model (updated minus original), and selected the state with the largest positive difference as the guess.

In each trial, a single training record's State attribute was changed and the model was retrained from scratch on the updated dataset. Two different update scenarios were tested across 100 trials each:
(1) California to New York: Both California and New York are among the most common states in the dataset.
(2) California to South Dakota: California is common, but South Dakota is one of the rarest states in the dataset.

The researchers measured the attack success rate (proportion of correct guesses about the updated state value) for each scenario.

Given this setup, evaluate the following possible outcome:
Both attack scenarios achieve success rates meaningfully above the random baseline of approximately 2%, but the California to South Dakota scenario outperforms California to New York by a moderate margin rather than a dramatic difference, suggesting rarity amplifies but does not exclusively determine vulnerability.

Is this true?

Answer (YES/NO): NO